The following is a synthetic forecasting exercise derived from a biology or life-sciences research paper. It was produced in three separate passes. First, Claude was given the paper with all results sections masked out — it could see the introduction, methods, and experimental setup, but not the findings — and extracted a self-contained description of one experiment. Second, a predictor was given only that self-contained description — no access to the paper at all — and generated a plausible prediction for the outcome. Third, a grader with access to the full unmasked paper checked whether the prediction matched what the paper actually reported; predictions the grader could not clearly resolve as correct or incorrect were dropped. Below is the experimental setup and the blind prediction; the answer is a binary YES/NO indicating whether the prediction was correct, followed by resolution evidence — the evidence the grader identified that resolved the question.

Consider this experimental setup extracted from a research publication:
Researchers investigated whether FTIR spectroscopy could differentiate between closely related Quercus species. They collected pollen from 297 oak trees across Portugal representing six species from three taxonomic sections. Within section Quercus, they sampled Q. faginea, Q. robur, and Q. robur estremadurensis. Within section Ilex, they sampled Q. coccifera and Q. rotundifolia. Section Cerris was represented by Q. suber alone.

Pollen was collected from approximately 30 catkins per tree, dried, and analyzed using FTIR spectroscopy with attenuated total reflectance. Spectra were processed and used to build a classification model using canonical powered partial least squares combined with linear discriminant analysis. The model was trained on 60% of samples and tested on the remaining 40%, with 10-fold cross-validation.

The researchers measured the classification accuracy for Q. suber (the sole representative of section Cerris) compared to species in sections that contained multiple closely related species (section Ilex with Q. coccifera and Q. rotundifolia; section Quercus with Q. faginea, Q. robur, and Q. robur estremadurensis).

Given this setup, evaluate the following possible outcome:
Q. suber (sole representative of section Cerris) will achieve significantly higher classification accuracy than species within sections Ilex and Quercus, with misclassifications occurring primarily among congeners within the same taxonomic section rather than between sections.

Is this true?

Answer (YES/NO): YES